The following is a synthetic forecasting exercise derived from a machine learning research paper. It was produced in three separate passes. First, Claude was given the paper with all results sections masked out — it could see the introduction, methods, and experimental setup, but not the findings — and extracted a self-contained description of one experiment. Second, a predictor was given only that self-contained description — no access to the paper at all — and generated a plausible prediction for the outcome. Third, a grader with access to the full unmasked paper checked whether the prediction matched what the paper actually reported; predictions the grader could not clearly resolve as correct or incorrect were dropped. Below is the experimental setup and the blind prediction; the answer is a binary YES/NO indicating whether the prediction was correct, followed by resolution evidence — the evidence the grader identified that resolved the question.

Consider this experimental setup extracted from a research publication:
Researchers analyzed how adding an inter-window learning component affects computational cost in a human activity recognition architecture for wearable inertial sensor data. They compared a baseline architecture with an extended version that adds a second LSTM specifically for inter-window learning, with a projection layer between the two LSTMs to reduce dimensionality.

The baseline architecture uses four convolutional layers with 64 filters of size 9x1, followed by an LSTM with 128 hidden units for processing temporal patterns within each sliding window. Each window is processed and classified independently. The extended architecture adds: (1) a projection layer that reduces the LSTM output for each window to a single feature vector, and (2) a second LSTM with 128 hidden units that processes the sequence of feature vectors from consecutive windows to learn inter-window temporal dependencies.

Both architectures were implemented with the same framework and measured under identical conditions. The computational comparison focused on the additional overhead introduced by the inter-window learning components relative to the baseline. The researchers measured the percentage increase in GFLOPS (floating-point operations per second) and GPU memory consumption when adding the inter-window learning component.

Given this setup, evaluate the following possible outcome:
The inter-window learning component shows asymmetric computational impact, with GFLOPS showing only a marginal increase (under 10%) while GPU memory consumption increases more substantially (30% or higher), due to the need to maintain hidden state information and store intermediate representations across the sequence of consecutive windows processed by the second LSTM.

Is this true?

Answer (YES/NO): NO